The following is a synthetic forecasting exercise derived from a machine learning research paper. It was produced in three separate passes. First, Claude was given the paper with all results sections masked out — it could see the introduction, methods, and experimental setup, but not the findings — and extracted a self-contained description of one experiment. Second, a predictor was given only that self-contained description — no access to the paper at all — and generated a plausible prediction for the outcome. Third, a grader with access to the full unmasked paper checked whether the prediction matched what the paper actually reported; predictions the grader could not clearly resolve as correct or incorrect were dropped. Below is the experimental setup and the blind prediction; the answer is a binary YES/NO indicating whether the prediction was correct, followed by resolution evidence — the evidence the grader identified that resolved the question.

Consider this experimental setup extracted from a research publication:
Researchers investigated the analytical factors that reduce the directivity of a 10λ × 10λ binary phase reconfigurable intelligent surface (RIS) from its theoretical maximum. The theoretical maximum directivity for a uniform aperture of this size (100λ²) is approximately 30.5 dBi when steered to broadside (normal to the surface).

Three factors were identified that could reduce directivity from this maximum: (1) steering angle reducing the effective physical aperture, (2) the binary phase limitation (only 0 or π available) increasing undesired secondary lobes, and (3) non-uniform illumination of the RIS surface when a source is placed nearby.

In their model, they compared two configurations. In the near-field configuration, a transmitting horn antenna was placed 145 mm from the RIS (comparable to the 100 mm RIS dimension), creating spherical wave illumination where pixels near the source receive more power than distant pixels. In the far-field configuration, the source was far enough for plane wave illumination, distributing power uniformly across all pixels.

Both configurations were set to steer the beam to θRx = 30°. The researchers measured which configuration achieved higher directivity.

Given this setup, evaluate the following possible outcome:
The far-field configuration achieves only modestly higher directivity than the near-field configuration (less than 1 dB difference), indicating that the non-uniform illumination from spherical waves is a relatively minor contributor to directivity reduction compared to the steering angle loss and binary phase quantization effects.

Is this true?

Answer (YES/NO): NO